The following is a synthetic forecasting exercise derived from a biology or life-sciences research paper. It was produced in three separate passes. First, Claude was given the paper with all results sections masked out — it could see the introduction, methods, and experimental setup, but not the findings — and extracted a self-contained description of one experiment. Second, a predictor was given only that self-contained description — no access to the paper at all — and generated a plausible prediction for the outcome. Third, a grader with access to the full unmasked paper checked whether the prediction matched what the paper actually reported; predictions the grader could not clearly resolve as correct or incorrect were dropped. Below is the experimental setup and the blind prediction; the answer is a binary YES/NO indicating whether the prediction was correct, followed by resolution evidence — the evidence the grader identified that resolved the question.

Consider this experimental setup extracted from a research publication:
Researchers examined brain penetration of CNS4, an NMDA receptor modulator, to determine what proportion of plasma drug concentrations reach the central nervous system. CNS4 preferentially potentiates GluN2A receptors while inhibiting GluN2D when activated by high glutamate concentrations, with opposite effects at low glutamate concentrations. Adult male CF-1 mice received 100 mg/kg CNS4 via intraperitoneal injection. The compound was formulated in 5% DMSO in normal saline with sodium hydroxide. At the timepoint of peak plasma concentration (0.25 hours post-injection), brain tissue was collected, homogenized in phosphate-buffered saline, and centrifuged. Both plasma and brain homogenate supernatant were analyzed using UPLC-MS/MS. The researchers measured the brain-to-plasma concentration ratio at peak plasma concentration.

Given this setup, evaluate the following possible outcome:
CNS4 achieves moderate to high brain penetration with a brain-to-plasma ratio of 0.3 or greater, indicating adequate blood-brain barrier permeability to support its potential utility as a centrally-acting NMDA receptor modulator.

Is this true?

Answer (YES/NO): NO